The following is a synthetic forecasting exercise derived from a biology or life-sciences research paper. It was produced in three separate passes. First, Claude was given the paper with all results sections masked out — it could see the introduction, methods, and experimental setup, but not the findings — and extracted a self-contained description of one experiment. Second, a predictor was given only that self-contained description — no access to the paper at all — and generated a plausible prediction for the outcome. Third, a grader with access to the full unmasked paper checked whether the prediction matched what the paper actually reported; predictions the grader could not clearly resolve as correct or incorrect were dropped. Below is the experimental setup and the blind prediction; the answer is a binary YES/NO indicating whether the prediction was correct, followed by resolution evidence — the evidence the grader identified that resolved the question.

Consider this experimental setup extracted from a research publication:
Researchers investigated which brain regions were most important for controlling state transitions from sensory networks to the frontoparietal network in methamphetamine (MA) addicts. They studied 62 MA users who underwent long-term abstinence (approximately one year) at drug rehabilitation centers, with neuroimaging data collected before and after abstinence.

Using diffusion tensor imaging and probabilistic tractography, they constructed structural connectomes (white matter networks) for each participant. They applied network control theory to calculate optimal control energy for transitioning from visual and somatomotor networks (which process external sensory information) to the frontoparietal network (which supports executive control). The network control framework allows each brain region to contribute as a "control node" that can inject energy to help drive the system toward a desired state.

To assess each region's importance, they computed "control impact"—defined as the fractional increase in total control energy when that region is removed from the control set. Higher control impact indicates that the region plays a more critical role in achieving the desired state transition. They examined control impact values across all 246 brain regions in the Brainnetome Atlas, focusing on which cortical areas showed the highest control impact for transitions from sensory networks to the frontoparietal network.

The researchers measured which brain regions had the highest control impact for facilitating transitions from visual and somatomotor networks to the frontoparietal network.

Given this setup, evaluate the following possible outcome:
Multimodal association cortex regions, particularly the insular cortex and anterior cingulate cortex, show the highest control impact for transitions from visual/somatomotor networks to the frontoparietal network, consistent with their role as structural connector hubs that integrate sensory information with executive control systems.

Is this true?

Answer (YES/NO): NO